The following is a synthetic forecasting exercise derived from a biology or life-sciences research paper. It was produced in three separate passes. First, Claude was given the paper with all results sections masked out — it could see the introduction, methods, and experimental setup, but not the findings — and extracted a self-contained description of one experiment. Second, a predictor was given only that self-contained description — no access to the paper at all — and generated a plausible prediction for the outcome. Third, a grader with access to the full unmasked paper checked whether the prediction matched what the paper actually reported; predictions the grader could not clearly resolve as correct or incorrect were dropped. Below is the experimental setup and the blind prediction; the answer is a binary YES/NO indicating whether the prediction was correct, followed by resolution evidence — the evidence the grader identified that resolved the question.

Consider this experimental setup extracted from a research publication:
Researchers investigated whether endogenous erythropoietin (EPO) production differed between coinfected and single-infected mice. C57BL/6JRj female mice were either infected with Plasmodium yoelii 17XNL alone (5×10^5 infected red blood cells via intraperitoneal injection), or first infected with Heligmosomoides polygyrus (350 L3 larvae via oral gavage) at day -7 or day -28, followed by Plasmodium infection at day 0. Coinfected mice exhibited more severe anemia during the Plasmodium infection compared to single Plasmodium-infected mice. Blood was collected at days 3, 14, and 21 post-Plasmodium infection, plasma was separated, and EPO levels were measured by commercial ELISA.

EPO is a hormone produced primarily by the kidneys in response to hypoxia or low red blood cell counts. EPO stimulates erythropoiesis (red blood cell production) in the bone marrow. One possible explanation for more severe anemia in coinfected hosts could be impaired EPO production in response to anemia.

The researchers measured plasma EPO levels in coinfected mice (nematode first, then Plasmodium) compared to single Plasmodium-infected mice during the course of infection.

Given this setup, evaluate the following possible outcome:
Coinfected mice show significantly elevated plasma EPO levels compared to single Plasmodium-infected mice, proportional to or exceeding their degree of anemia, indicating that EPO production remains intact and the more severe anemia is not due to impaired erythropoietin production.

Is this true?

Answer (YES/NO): NO